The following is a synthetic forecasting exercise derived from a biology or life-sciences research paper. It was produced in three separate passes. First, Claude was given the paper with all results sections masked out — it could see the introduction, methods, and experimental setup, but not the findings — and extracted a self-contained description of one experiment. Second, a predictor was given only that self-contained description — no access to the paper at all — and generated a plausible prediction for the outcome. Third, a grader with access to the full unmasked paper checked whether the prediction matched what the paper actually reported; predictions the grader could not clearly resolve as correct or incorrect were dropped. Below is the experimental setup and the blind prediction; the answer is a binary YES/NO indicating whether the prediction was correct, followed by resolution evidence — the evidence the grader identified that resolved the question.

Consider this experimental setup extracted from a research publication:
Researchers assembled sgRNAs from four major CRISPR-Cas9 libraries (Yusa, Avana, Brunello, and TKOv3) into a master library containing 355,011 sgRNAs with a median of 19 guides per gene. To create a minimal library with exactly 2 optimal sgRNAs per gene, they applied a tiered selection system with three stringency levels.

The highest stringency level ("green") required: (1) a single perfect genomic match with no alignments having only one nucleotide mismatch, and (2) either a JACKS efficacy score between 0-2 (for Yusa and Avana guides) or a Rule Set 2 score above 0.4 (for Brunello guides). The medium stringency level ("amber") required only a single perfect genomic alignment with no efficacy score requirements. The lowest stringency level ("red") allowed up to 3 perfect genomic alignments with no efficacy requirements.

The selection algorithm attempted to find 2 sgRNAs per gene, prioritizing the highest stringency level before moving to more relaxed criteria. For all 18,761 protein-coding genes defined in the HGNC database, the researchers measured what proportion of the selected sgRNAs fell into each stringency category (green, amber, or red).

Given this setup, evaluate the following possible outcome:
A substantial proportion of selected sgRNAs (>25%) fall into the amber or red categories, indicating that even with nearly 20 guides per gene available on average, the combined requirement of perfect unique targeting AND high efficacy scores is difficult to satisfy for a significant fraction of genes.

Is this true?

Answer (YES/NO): NO